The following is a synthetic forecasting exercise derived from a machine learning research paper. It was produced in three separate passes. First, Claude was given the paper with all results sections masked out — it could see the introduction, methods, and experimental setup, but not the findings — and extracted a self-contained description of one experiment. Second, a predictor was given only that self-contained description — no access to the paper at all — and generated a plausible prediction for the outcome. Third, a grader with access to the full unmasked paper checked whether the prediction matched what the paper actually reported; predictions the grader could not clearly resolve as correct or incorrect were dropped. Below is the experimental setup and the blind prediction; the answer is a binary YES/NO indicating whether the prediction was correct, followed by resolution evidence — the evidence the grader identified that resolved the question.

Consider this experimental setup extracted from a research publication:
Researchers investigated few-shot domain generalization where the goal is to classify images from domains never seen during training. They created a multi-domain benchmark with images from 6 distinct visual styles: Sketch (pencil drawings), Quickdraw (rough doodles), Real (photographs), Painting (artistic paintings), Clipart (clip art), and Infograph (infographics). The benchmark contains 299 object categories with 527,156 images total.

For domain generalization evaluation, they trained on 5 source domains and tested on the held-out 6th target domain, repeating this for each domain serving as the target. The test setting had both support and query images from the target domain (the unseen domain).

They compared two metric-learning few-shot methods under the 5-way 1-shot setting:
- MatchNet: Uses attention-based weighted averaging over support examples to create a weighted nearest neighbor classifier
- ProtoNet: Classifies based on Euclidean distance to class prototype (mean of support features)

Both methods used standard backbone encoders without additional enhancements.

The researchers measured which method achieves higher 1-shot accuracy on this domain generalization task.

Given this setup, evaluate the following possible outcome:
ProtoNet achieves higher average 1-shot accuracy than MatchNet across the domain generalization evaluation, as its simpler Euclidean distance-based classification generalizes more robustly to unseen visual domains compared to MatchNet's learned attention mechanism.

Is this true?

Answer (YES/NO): YES